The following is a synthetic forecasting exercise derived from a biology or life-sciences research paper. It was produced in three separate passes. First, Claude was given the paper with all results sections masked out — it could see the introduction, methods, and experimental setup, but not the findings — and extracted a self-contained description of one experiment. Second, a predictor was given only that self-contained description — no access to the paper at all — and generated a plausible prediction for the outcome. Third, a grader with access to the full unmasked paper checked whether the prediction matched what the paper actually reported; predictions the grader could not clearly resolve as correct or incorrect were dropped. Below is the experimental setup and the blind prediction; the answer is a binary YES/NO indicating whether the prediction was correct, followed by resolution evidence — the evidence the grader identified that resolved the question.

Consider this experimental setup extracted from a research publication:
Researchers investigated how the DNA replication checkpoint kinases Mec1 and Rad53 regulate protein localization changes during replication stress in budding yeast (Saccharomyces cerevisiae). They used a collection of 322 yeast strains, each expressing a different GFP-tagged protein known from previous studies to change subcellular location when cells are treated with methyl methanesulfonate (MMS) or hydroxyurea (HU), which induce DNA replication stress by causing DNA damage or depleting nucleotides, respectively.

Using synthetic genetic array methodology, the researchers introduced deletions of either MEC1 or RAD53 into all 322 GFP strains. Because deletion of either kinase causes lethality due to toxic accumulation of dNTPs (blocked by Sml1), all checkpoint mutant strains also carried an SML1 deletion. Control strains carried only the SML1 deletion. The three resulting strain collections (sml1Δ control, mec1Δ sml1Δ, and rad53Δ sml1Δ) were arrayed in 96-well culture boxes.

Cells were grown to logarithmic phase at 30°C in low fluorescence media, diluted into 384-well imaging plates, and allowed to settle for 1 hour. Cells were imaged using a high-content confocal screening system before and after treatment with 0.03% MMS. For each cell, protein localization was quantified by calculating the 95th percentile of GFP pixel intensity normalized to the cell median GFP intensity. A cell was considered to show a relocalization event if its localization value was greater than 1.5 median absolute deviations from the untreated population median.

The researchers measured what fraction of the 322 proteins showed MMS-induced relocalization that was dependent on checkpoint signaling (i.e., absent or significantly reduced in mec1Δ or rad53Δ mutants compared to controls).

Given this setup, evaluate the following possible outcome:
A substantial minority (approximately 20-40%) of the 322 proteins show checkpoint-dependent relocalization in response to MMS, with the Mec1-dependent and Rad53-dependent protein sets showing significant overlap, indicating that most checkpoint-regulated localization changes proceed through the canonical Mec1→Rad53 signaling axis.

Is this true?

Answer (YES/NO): NO